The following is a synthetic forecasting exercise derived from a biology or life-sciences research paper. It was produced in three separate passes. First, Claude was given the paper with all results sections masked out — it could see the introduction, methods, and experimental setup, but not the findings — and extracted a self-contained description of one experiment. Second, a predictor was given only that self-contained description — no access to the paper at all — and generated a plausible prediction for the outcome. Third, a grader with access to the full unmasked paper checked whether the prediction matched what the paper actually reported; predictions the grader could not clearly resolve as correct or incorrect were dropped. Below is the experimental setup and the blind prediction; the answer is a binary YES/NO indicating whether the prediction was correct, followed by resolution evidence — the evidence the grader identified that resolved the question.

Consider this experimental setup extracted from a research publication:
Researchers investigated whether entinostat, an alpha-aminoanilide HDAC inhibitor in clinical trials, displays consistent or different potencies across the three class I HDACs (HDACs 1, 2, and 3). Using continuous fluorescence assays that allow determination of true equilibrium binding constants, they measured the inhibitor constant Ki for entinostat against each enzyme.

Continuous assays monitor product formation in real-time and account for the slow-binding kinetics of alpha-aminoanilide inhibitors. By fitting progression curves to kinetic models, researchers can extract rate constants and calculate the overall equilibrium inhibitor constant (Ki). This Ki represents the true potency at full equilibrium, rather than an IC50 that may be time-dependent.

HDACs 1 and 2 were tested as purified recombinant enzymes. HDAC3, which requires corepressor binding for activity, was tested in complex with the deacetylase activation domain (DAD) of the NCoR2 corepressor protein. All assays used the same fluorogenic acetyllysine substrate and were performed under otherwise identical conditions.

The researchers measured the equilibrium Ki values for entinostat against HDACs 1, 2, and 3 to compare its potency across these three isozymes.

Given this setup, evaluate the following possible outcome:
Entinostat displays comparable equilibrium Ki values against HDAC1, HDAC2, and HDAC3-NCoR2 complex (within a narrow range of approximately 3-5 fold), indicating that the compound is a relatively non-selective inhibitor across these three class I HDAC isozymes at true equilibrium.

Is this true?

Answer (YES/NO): NO